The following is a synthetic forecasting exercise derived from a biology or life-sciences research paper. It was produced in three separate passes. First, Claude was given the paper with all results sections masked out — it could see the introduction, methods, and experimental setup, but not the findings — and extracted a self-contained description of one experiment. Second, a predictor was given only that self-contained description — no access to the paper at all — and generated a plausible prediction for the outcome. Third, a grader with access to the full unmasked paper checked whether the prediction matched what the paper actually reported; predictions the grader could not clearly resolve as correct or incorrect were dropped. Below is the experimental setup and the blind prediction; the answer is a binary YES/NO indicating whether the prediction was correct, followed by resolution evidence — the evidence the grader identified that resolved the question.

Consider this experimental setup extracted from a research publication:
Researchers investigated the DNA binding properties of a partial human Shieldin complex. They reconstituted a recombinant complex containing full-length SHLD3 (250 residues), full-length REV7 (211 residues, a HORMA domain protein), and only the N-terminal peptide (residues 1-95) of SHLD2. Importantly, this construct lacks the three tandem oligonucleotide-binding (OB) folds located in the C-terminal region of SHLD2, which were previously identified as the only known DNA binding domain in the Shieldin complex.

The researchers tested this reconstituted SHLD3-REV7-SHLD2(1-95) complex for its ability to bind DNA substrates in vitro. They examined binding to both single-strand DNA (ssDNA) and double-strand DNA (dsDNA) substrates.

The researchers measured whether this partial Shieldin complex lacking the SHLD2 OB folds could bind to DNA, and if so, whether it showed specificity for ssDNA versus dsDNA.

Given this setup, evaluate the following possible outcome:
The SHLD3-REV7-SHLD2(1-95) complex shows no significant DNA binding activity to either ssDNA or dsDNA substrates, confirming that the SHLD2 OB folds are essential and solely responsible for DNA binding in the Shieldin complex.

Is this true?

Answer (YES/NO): NO